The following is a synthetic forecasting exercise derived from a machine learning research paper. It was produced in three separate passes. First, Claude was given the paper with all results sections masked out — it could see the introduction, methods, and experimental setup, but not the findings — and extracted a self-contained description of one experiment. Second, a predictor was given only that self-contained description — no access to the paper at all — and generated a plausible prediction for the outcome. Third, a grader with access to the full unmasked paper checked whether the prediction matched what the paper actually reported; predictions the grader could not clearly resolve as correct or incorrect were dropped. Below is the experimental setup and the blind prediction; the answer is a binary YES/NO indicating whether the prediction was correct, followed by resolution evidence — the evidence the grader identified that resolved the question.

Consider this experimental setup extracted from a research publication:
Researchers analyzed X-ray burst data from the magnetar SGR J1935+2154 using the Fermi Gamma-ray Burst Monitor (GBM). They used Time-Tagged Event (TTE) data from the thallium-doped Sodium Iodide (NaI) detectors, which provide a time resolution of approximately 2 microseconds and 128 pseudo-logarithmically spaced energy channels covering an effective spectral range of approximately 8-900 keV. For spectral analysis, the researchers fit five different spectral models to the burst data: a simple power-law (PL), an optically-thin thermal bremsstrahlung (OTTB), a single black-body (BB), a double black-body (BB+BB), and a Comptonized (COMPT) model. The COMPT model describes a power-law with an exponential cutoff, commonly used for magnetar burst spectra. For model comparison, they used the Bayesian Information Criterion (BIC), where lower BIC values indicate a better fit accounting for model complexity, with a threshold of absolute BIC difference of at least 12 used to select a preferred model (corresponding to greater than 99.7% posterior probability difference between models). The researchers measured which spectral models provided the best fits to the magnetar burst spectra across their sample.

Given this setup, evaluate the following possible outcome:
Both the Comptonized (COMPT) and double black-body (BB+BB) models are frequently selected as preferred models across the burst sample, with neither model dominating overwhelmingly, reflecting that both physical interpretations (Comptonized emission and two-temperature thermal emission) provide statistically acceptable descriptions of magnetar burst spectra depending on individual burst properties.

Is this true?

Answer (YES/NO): NO